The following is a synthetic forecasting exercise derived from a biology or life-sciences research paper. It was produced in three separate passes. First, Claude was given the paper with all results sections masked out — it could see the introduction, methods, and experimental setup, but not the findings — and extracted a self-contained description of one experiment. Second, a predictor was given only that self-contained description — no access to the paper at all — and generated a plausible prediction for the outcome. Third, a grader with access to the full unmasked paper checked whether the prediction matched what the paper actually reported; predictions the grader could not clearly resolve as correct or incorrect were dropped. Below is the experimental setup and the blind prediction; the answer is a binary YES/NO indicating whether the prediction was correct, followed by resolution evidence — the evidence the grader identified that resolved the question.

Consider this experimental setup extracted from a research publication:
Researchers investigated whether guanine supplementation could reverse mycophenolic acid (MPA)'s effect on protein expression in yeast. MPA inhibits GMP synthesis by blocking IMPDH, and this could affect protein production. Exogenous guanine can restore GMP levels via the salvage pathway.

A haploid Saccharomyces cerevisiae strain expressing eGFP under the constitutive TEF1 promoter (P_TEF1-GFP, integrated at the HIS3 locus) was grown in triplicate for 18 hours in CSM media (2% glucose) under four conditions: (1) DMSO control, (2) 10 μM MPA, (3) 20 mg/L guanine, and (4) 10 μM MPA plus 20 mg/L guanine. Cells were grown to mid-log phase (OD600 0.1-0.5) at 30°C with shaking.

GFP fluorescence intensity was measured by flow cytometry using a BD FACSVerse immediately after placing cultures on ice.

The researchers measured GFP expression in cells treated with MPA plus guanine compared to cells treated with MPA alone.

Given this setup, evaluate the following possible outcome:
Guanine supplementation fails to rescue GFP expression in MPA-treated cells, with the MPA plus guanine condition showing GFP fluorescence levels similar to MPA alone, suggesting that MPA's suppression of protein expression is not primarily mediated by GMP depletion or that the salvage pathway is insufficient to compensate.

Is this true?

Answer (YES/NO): NO